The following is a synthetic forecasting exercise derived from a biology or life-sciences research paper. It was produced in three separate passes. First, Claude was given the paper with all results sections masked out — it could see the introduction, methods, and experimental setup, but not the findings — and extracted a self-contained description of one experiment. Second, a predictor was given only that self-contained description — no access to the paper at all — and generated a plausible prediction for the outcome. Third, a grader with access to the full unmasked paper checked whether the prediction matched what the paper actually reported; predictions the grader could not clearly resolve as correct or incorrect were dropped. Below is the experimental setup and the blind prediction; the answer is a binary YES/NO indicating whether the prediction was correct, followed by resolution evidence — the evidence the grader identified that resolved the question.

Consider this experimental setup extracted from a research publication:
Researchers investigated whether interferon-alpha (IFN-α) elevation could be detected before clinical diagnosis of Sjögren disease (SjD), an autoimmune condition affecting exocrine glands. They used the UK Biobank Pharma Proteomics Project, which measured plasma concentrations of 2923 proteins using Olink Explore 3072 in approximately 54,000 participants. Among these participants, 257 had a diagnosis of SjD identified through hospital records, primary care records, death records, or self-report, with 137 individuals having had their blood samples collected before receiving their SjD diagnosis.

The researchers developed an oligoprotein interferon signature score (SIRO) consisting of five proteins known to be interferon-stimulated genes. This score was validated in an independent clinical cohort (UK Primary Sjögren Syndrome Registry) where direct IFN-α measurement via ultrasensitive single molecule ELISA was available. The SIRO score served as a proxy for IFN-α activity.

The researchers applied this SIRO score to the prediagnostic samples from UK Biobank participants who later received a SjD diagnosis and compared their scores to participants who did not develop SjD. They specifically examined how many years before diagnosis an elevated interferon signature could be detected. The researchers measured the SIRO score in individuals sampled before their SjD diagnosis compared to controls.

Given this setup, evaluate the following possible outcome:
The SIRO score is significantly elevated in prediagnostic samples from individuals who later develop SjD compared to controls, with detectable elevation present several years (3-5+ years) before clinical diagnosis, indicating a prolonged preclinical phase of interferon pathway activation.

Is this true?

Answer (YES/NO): YES